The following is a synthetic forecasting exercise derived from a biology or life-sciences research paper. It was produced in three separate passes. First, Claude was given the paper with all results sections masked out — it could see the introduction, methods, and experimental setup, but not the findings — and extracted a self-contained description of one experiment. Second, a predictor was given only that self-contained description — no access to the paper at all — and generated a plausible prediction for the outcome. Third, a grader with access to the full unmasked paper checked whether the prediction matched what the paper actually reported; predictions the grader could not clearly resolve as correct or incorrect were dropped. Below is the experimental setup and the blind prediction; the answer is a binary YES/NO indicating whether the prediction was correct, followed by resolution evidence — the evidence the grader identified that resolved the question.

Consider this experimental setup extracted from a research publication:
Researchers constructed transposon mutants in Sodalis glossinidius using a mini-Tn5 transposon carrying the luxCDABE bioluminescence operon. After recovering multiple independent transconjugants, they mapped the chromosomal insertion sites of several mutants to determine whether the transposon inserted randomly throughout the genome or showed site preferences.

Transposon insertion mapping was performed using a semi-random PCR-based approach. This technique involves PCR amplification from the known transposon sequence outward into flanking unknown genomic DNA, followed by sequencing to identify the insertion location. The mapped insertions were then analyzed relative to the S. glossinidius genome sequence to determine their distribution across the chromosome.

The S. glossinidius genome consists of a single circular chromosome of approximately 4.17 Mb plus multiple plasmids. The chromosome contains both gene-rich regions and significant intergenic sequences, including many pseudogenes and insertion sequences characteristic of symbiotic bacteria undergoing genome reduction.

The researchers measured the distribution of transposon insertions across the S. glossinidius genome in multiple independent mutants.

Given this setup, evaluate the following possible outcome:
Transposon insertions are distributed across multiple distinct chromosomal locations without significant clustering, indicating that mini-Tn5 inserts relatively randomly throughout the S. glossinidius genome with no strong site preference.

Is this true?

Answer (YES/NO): YES